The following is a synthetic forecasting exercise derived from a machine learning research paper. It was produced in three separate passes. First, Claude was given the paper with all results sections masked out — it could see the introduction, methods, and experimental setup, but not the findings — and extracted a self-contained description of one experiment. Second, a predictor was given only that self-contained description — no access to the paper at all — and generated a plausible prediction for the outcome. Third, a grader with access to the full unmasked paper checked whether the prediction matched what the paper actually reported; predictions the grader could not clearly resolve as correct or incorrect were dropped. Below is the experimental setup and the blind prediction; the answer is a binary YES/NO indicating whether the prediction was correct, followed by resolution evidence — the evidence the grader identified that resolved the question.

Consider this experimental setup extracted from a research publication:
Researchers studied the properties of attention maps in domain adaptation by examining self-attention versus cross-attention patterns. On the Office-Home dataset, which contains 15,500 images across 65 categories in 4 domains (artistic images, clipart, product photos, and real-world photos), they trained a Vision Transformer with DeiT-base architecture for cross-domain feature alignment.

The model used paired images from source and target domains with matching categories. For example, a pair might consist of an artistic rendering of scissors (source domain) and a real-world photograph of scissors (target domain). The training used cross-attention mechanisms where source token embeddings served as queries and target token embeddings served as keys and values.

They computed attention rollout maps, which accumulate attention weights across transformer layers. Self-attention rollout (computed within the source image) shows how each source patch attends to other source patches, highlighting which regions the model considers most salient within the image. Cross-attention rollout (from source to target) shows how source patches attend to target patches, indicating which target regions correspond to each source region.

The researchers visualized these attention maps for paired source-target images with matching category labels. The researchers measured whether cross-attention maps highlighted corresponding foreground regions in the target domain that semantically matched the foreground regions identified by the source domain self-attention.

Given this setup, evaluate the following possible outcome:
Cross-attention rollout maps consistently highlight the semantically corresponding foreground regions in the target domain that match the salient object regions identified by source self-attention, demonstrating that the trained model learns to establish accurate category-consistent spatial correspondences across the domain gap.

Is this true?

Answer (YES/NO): YES